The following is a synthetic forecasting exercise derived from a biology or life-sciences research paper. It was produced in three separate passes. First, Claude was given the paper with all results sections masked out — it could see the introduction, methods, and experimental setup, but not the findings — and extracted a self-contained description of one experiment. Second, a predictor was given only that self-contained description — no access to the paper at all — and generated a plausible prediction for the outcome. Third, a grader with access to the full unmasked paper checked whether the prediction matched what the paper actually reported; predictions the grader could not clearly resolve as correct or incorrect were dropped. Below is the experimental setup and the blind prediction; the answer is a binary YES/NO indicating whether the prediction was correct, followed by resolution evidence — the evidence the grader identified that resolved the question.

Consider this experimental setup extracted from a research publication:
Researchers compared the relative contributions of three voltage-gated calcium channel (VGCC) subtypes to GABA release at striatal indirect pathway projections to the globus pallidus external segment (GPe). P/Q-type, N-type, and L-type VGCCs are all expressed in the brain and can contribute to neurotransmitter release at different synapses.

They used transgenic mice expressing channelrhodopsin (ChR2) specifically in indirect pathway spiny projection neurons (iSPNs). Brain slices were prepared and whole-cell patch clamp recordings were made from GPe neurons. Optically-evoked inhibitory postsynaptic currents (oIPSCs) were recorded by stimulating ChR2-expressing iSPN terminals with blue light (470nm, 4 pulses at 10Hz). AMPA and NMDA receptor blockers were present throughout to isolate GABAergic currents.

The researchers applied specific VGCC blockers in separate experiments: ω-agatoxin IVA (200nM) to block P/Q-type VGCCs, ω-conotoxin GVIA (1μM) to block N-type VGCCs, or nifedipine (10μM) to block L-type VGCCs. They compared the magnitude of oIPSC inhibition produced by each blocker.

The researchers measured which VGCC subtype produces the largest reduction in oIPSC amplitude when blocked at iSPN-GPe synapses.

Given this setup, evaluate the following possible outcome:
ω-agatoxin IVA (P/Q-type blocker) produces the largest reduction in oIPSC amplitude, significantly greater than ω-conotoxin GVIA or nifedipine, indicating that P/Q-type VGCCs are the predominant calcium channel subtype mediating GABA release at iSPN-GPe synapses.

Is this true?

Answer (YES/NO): YES